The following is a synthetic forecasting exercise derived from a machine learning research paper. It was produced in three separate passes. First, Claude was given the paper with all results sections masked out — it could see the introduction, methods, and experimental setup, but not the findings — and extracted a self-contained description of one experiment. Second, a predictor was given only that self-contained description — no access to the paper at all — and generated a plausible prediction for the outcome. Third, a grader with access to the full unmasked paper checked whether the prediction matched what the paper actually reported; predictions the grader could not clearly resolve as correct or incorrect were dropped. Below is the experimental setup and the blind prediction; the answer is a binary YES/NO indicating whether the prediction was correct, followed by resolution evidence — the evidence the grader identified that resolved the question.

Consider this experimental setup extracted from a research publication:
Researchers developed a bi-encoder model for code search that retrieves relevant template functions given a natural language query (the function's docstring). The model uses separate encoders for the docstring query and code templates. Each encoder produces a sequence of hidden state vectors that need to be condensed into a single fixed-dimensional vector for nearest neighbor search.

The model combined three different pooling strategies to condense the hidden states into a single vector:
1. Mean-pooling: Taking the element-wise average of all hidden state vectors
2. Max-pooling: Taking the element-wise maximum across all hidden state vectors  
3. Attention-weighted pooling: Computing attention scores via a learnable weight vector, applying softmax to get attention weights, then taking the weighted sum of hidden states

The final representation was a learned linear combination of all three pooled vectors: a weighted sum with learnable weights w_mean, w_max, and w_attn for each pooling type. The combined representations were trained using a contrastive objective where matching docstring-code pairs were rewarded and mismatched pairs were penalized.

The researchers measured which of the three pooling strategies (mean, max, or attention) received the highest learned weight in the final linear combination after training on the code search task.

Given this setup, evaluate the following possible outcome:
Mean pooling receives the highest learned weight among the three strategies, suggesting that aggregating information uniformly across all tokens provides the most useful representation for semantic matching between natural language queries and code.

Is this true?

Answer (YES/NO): NO